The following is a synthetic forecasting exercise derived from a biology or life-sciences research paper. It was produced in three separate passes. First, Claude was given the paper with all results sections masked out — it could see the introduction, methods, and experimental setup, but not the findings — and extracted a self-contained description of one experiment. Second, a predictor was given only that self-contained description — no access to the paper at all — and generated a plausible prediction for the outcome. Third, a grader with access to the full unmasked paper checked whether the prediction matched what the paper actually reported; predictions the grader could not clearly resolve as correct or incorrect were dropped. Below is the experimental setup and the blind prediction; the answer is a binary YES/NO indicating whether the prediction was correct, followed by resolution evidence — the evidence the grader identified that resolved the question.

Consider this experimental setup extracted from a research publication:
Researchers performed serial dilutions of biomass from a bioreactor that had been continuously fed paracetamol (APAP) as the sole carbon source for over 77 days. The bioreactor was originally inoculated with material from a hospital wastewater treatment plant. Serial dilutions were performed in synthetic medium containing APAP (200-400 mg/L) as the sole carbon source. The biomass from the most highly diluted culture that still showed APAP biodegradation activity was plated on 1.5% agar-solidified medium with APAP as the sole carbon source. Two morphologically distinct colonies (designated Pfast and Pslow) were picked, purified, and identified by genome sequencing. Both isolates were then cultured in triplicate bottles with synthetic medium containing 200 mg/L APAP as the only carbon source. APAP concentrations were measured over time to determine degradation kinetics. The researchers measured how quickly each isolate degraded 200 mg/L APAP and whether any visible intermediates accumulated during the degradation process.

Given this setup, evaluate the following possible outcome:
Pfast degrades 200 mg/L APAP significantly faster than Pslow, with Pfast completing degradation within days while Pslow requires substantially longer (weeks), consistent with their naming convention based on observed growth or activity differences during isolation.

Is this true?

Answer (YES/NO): NO